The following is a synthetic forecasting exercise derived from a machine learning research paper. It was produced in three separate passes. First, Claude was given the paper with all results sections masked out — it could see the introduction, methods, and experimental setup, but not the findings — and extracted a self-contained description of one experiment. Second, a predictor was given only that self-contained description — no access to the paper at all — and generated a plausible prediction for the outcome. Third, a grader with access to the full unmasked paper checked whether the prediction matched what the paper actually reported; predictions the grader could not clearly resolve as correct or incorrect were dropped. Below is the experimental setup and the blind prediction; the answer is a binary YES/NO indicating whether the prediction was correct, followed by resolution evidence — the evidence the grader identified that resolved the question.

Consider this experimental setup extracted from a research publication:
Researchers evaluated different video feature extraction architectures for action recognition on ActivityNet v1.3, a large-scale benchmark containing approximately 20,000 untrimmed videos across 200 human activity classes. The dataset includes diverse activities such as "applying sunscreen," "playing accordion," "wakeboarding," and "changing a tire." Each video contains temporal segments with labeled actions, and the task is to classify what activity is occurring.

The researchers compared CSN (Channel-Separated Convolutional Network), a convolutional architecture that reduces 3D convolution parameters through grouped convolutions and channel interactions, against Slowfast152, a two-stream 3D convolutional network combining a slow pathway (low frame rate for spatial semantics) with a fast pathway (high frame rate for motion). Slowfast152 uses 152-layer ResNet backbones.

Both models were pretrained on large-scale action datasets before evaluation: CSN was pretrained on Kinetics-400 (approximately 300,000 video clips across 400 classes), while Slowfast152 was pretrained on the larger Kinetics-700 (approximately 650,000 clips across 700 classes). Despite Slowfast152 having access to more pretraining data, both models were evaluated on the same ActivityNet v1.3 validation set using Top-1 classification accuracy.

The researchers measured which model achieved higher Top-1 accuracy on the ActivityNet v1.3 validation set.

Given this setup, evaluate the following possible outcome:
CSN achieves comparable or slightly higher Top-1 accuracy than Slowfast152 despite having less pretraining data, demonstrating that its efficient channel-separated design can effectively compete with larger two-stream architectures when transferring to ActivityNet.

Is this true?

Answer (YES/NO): YES